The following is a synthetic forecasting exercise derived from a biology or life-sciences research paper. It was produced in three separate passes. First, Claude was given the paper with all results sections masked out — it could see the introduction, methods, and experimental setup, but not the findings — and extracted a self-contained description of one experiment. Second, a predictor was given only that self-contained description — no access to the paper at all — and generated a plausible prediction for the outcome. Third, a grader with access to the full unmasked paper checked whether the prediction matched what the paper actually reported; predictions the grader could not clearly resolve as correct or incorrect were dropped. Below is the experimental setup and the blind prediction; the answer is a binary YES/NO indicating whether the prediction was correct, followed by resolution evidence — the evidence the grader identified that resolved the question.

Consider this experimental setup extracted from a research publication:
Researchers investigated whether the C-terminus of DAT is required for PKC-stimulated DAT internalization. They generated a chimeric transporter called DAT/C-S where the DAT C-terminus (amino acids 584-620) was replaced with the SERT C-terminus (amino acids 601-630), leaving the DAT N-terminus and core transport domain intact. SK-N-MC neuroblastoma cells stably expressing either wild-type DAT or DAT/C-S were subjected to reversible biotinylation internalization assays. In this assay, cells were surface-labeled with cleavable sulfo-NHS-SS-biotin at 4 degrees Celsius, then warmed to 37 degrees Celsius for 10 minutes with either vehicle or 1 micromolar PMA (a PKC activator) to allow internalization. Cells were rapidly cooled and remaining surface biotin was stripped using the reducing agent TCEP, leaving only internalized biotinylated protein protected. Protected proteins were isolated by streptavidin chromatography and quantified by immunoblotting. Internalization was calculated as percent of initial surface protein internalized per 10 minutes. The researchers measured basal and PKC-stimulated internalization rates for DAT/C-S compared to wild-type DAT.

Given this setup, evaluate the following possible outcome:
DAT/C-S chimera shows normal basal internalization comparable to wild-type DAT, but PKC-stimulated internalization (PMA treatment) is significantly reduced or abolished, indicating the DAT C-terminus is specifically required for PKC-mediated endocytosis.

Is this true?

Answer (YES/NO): NO